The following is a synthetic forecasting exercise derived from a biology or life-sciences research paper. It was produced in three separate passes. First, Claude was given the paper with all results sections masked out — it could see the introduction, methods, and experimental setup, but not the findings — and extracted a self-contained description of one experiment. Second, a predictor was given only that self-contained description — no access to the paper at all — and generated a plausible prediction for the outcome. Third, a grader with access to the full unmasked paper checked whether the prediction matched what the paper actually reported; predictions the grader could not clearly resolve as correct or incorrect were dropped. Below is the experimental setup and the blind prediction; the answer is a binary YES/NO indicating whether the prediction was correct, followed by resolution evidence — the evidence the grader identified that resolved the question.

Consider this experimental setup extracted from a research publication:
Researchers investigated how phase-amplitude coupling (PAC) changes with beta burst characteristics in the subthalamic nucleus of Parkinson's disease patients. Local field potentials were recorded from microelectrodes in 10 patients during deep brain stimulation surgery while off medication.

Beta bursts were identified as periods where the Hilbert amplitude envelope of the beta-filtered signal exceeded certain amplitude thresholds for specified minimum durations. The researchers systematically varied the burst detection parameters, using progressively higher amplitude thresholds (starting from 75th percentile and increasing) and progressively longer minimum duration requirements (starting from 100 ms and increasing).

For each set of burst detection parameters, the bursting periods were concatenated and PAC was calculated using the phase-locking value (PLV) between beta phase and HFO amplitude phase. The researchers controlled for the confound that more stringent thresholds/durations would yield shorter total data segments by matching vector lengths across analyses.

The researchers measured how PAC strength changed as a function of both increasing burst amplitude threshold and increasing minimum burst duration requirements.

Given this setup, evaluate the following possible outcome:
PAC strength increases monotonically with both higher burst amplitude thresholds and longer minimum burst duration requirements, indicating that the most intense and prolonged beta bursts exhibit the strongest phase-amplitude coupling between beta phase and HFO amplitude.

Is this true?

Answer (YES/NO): YES